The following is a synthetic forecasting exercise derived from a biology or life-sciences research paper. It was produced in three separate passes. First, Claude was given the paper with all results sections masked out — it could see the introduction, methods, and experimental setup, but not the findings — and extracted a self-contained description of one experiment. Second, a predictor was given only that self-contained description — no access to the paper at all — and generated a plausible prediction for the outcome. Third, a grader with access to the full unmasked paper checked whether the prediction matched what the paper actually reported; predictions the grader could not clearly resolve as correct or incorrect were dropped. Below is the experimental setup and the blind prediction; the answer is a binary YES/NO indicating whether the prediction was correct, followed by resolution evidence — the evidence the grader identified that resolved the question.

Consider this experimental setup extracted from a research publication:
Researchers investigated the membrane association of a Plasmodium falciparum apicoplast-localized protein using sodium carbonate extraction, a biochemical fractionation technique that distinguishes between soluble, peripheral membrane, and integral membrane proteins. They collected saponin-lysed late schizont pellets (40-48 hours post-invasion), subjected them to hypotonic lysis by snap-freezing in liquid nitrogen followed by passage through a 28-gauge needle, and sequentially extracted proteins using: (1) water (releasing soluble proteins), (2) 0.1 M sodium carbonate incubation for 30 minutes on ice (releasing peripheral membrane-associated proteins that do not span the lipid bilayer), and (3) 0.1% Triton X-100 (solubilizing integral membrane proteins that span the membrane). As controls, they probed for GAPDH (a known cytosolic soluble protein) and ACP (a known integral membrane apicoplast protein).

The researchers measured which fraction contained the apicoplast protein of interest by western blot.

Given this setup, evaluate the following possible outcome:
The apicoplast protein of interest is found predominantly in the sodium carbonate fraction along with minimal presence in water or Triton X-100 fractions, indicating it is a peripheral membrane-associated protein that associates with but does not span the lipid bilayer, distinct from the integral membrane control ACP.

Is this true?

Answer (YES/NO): YES